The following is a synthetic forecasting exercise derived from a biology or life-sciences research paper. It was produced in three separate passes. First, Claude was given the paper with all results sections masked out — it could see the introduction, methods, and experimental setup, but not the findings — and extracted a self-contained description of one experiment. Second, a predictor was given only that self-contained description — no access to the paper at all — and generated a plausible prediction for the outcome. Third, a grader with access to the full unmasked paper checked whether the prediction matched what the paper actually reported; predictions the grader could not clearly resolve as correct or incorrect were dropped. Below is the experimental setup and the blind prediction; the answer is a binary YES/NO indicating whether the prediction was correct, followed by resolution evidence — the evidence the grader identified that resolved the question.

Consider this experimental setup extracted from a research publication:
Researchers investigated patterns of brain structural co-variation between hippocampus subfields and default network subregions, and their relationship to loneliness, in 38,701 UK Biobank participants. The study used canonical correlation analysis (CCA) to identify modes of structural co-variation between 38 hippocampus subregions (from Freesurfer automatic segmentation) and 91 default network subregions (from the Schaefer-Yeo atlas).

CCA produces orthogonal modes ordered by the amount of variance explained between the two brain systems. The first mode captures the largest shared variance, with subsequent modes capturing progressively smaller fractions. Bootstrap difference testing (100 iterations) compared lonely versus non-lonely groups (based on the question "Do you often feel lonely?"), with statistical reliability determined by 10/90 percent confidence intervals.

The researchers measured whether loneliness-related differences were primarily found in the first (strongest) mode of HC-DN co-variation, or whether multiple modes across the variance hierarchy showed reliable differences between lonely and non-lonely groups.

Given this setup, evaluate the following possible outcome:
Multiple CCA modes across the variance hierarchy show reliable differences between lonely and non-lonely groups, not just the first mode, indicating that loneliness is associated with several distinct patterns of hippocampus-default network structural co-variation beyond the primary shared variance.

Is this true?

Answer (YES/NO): YES